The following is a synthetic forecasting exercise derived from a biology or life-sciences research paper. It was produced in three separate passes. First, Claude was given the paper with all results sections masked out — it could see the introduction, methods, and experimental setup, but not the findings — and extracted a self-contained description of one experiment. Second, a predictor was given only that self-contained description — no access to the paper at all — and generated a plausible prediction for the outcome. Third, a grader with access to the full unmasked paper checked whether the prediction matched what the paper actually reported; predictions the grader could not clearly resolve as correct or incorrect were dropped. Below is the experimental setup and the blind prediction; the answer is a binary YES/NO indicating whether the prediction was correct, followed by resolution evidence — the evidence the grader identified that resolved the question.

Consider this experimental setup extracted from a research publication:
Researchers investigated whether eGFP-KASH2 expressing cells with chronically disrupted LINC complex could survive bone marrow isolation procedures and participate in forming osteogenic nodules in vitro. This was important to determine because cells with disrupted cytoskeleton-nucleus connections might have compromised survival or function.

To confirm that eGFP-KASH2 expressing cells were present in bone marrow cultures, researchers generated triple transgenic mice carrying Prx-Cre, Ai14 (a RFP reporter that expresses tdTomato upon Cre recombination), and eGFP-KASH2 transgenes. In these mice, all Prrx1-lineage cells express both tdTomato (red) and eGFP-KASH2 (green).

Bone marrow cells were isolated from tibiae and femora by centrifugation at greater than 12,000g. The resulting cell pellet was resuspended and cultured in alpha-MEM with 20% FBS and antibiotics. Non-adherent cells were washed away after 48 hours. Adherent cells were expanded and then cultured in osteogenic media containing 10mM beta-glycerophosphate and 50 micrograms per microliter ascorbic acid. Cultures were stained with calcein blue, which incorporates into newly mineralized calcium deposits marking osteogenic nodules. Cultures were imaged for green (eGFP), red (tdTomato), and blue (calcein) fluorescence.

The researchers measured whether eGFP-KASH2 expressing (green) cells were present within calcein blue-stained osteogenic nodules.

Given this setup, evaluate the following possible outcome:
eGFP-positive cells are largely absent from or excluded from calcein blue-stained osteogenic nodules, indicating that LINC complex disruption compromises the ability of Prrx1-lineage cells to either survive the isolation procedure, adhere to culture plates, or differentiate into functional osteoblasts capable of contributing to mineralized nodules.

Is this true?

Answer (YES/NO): NO